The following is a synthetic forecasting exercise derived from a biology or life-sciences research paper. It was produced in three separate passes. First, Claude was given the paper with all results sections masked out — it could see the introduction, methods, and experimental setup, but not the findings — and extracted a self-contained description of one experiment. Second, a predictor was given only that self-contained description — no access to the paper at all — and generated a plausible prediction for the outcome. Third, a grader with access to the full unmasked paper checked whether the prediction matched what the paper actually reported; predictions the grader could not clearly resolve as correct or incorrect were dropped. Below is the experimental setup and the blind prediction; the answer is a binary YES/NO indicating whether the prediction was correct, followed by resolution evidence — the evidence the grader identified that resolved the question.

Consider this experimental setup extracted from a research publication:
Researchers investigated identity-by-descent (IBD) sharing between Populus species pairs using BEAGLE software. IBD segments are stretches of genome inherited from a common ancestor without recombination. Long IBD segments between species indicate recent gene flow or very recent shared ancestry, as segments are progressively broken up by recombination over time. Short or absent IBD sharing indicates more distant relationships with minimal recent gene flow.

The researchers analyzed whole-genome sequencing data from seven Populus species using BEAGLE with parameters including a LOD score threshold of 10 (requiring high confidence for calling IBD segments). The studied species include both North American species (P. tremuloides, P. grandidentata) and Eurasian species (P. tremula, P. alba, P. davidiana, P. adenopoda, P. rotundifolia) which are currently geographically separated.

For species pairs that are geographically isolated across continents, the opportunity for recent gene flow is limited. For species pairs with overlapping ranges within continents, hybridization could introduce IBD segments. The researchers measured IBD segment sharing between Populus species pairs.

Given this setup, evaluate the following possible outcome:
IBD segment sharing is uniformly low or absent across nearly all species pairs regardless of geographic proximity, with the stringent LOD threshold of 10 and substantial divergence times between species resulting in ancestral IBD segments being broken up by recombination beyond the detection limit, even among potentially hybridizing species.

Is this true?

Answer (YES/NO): NO